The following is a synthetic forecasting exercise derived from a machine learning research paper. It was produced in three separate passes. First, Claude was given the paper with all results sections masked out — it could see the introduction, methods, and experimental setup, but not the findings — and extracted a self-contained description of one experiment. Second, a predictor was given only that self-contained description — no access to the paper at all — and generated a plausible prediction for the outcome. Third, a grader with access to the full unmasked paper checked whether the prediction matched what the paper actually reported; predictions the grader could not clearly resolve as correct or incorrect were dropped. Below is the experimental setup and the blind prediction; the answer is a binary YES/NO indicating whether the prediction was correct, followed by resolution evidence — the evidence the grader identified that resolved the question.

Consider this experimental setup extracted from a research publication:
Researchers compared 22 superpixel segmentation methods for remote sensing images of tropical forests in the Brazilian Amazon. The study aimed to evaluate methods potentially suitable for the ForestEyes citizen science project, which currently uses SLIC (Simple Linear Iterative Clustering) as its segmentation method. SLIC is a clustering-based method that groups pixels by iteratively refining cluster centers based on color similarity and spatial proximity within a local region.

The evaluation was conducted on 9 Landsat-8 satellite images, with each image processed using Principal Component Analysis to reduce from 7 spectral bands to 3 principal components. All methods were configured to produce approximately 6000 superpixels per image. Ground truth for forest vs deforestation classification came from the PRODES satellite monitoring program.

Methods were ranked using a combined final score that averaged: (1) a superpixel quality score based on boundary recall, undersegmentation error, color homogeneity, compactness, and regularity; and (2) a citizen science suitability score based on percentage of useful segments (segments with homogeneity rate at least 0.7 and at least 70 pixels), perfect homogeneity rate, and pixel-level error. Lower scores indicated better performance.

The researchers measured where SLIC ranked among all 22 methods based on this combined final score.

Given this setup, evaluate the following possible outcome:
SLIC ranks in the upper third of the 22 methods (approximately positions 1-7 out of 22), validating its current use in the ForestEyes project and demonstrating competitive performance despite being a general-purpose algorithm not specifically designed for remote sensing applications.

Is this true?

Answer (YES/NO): NO